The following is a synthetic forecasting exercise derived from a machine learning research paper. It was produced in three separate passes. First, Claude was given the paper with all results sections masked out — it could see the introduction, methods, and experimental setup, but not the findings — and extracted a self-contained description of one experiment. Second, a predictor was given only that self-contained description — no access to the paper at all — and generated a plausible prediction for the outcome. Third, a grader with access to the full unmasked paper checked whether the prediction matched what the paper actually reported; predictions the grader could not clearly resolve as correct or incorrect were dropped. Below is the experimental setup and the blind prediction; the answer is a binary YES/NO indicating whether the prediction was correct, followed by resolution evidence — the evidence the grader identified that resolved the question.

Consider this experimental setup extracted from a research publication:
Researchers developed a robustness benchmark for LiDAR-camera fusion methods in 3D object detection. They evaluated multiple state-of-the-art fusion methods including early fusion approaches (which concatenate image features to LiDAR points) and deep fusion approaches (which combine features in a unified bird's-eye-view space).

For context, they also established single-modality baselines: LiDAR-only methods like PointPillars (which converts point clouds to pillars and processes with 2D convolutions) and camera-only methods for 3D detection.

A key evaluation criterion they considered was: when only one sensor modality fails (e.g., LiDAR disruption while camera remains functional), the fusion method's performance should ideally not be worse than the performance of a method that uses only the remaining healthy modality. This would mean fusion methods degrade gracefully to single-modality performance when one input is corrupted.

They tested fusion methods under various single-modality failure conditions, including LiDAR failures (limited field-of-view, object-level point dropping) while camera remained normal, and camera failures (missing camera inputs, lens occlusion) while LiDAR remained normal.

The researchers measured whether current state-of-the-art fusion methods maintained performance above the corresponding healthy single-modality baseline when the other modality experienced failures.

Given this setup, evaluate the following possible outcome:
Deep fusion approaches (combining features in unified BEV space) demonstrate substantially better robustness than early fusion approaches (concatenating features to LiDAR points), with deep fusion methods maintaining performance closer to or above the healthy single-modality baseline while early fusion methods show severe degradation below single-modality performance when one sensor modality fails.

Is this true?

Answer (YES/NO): NO